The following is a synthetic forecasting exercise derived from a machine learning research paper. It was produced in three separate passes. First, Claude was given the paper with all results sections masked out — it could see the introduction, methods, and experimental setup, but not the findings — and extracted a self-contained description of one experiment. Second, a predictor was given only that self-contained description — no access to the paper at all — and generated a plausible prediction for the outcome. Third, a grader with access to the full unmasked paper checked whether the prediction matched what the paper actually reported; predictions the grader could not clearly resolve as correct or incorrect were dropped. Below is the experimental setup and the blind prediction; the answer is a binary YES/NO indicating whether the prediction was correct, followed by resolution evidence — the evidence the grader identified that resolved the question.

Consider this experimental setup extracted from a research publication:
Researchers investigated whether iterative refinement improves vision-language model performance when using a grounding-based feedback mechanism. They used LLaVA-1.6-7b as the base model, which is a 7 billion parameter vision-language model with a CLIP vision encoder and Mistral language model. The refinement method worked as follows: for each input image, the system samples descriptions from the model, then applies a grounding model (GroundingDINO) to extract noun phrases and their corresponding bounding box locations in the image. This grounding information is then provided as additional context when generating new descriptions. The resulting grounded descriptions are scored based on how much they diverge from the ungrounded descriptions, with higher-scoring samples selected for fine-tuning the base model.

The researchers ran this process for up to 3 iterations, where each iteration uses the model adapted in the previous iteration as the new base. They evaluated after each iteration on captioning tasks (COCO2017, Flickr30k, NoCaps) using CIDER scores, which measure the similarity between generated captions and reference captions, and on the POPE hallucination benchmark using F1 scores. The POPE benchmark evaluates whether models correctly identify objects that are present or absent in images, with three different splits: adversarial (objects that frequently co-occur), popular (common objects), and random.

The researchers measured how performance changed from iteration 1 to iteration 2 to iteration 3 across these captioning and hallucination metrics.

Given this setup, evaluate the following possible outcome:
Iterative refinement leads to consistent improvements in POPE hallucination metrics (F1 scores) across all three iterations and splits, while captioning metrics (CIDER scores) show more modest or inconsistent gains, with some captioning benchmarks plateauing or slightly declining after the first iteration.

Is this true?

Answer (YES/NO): NO